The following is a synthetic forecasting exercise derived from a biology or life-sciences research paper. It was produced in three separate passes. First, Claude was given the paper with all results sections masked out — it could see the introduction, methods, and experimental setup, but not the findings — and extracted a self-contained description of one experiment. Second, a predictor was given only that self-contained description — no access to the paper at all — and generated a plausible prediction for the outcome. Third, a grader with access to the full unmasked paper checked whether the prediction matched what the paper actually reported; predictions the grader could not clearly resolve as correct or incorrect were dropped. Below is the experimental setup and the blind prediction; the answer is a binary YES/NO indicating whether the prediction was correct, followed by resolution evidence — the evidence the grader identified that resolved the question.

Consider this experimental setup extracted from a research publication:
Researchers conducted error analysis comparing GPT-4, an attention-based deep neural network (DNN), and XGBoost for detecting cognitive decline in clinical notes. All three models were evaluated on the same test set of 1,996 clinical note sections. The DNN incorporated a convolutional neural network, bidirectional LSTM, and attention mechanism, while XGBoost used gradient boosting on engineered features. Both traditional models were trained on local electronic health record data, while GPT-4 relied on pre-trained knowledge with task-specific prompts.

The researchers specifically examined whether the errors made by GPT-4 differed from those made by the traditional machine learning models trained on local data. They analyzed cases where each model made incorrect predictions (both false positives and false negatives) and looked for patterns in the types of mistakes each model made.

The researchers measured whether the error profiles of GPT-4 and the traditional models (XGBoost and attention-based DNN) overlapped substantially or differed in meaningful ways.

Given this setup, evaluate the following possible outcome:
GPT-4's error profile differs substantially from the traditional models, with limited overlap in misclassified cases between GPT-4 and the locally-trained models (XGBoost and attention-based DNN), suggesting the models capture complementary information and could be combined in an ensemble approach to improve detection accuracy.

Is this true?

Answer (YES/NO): YES